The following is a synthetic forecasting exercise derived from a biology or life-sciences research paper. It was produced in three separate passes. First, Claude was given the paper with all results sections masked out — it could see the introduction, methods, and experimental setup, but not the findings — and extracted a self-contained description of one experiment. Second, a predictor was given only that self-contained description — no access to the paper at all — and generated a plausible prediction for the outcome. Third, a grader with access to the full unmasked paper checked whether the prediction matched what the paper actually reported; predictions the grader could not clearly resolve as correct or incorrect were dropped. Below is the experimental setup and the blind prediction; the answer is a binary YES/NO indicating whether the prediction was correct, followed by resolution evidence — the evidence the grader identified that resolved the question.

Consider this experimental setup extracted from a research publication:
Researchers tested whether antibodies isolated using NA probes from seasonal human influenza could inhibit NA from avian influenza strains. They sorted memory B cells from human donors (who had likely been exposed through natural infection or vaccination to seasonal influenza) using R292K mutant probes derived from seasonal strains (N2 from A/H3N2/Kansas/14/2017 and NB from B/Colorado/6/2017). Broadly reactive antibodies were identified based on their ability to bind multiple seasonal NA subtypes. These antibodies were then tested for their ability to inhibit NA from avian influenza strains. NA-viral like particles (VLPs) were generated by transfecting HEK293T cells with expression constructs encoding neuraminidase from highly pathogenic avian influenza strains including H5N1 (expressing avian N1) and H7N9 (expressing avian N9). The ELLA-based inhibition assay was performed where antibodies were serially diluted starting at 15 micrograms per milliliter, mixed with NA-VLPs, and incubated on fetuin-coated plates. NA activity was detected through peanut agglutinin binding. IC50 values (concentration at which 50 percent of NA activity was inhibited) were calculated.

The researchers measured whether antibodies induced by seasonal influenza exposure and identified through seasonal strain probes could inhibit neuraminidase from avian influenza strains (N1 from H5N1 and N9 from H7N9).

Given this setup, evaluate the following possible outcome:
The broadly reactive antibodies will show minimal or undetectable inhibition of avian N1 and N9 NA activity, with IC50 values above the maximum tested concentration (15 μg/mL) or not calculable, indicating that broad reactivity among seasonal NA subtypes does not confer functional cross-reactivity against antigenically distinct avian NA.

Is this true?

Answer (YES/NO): NO